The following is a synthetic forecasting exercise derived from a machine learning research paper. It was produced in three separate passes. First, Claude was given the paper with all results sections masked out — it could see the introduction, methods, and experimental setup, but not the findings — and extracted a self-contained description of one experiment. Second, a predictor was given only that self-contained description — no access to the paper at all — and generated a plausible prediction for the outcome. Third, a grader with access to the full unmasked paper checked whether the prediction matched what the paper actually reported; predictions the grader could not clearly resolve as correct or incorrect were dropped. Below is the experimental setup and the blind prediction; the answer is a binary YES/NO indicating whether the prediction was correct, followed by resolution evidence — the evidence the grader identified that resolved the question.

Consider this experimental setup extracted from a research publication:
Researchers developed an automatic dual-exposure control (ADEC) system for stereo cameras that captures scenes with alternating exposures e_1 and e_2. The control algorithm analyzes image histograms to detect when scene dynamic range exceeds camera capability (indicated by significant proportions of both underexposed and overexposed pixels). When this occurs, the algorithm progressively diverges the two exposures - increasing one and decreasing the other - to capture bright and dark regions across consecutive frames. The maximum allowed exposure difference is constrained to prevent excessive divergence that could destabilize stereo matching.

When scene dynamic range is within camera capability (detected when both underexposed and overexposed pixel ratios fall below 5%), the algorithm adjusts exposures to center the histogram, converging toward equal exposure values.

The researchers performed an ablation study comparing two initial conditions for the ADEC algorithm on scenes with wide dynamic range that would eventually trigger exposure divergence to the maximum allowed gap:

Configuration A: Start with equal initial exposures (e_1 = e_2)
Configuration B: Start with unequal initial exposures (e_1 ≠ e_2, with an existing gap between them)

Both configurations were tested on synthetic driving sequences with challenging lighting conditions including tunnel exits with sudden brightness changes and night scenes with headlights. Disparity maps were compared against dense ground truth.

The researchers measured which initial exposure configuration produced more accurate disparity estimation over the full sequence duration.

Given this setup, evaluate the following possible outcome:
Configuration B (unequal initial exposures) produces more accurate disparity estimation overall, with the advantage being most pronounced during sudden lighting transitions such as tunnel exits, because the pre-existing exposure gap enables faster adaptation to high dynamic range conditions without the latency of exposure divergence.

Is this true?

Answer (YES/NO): NO